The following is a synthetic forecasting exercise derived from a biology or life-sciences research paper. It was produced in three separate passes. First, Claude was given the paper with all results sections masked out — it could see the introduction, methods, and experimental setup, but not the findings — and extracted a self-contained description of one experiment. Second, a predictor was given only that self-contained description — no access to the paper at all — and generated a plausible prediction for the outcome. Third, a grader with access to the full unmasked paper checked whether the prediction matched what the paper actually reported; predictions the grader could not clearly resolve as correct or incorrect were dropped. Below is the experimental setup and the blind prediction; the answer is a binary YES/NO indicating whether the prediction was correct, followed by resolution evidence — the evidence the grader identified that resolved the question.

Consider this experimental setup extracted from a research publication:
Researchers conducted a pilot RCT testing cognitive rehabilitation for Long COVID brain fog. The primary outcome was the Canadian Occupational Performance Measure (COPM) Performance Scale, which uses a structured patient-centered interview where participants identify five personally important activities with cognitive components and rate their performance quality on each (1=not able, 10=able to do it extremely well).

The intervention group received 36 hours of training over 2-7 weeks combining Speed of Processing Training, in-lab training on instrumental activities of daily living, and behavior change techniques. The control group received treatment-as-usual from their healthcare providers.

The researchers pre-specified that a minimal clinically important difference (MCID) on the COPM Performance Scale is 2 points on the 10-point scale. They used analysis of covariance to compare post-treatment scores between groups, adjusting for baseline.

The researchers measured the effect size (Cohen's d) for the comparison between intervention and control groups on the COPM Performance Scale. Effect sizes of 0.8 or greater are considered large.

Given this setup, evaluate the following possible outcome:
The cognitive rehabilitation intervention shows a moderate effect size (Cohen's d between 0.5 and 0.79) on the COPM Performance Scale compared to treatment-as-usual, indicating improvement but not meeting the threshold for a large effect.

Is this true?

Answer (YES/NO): NO